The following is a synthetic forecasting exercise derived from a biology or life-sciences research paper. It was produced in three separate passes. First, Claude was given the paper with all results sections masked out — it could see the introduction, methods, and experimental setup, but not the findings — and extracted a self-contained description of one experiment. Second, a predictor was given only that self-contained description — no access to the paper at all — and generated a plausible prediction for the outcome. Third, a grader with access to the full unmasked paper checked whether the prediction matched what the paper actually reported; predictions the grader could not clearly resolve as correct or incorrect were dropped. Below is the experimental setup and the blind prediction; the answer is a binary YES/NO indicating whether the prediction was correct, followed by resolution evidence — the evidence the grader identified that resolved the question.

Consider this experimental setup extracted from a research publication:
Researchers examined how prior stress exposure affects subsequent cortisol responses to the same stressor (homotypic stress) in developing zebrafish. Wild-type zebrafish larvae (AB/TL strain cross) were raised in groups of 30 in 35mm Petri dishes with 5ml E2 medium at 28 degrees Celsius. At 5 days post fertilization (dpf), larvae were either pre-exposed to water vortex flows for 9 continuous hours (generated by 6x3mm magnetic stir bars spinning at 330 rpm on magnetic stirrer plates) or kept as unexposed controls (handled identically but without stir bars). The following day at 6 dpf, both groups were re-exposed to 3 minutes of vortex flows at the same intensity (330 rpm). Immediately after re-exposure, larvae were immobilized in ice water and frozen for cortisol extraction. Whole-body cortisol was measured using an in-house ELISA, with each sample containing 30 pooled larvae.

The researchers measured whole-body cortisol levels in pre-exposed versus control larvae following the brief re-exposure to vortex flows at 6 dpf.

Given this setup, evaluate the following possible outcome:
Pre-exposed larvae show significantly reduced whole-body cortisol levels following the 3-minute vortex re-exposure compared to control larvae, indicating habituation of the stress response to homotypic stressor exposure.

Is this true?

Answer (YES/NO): YES